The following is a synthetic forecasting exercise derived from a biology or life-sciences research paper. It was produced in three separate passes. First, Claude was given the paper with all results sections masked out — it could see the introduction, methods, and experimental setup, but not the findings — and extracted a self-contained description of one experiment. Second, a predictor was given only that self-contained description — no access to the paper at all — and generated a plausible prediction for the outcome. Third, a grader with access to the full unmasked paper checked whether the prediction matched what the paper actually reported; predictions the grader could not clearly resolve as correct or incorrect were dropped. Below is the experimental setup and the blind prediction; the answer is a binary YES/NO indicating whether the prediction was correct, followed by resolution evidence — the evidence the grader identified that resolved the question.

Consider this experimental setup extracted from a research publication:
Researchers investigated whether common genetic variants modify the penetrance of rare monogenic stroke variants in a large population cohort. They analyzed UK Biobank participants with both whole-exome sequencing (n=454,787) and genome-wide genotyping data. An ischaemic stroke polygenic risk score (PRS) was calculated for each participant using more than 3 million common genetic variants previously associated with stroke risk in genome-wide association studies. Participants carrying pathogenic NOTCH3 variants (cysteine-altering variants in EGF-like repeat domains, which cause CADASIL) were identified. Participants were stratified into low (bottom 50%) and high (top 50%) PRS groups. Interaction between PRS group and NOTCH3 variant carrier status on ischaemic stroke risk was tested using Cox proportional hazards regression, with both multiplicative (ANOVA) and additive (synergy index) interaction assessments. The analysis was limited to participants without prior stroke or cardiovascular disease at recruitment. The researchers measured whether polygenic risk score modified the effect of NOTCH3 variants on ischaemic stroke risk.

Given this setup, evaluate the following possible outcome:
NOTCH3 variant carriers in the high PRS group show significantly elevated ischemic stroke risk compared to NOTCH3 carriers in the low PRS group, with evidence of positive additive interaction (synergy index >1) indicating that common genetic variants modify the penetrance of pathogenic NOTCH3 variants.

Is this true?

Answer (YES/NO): NO